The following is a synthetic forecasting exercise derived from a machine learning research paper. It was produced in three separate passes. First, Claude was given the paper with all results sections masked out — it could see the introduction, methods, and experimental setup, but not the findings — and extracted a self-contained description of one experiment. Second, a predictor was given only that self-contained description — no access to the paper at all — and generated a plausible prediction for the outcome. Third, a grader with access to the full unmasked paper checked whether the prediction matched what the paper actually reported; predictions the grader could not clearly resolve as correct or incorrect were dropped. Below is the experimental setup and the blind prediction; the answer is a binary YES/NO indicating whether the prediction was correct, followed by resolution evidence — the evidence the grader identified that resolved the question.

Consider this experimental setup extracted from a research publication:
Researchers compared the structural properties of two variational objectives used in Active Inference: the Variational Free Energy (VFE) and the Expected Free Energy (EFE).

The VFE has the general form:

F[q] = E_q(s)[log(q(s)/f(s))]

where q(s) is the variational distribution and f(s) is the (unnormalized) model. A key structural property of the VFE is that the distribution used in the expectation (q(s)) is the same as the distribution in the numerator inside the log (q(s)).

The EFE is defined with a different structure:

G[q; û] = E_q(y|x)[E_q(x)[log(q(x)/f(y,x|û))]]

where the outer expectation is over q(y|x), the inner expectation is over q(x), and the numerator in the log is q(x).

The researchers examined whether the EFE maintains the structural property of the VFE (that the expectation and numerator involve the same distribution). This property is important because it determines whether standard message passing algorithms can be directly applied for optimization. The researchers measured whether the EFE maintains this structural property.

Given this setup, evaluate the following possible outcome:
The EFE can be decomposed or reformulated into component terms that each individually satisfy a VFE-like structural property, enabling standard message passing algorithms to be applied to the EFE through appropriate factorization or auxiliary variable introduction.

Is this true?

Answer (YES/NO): NO